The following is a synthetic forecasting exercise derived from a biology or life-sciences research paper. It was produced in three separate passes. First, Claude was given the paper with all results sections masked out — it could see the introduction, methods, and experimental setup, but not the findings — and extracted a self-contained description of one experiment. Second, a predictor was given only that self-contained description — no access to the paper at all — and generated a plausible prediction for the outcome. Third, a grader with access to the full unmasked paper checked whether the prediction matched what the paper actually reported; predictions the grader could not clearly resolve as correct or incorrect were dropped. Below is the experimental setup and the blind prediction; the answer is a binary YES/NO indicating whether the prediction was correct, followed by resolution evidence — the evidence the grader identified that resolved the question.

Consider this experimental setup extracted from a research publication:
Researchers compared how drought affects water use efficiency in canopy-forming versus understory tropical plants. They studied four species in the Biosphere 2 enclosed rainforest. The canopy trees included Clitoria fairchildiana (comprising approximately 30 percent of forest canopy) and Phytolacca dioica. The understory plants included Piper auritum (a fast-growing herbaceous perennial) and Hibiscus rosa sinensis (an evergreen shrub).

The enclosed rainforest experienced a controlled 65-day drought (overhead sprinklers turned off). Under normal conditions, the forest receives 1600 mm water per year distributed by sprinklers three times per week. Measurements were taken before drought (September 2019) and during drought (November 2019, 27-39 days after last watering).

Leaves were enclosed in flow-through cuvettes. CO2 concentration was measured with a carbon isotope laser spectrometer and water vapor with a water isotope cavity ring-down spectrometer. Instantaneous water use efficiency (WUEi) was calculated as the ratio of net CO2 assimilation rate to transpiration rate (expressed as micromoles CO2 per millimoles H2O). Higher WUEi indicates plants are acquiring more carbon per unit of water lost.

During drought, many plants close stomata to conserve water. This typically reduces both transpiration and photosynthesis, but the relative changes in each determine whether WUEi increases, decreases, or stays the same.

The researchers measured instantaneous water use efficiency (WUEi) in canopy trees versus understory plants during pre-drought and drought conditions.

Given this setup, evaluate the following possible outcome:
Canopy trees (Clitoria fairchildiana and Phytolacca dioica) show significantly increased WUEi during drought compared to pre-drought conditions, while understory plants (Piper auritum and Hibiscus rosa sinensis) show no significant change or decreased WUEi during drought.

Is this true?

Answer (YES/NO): NO